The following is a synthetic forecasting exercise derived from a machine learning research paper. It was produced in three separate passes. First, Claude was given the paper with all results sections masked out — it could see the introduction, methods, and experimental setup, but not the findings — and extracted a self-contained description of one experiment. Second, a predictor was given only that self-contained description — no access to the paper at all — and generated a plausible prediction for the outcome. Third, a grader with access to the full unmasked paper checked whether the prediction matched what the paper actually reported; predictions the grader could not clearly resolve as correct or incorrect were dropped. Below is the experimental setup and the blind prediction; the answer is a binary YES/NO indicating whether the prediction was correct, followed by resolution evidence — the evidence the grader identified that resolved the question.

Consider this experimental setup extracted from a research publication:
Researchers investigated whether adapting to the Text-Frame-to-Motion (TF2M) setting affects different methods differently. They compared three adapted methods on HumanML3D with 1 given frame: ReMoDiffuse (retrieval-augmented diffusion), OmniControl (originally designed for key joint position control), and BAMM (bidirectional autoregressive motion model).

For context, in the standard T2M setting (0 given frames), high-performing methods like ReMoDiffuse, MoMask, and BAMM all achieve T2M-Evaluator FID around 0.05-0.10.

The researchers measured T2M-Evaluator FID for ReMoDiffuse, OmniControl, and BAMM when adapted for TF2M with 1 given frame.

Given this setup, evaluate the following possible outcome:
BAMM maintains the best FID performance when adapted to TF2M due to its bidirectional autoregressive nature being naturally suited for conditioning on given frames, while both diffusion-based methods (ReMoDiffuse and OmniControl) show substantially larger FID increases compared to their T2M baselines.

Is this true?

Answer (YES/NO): NO